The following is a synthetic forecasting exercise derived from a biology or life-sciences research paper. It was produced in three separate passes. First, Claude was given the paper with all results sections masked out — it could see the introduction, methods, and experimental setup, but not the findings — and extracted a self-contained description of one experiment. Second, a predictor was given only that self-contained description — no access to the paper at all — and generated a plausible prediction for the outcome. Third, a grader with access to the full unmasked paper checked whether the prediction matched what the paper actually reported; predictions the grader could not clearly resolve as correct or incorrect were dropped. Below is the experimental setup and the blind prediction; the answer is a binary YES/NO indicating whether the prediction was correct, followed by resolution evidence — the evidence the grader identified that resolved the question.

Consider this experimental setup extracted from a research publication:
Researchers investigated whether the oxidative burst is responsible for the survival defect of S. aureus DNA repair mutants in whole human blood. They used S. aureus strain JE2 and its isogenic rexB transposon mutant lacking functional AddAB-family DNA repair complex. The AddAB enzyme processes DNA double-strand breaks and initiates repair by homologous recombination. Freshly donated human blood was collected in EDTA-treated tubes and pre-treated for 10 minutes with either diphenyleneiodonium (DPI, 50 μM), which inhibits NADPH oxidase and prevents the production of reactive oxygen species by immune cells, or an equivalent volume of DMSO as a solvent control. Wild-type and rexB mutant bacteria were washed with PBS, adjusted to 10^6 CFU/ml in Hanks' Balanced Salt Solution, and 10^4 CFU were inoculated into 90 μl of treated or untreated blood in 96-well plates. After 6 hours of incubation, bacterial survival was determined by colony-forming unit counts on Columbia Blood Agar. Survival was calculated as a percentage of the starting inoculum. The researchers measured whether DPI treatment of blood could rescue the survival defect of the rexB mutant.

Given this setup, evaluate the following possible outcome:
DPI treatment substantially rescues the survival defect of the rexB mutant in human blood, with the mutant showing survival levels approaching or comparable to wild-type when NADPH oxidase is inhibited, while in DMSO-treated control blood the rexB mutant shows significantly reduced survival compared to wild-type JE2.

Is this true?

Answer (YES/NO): YES